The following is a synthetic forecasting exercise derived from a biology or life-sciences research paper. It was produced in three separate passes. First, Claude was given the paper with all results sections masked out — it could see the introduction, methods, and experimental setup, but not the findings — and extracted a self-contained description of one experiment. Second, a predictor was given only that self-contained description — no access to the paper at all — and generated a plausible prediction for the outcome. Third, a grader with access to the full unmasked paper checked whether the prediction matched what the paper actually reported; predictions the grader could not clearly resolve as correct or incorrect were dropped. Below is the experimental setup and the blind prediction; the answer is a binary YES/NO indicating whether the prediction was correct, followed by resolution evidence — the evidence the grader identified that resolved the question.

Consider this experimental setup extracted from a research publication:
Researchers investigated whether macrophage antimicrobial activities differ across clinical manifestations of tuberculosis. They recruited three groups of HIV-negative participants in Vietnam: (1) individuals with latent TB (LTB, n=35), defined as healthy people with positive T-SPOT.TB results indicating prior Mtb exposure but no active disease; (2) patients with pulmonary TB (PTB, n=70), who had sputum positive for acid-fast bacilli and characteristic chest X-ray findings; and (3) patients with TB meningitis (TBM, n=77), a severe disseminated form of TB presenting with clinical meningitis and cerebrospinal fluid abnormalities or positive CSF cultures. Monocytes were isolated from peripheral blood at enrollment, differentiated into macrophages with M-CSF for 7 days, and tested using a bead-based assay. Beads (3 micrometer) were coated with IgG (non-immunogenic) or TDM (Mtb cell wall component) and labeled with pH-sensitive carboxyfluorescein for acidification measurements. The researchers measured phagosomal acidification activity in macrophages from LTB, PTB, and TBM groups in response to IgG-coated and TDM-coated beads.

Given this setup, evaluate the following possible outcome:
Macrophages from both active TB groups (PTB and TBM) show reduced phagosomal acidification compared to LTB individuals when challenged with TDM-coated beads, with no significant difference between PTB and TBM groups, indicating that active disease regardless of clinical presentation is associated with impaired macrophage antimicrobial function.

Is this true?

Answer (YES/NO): NO